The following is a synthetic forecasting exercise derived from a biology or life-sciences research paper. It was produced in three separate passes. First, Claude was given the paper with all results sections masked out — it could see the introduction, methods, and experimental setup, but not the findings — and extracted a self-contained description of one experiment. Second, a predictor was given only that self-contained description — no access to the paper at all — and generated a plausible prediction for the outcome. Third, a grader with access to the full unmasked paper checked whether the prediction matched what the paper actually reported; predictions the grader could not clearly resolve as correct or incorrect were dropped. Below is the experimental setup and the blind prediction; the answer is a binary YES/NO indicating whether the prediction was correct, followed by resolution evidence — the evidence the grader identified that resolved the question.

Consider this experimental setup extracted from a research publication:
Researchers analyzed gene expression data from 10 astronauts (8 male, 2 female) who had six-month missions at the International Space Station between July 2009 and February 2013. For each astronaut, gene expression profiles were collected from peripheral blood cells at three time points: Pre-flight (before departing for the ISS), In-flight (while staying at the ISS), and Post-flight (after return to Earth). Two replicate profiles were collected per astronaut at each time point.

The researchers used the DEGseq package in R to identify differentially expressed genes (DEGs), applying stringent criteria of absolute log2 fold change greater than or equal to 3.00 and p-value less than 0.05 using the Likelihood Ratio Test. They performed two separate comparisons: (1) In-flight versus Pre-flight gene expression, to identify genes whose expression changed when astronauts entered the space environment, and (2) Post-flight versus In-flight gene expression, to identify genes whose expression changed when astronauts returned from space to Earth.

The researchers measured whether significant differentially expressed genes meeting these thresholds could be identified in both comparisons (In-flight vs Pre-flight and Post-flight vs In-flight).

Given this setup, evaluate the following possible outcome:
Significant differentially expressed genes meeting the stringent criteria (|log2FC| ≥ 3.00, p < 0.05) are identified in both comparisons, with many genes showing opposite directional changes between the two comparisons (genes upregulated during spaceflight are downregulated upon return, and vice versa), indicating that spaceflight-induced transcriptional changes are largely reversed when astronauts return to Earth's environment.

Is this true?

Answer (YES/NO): NO